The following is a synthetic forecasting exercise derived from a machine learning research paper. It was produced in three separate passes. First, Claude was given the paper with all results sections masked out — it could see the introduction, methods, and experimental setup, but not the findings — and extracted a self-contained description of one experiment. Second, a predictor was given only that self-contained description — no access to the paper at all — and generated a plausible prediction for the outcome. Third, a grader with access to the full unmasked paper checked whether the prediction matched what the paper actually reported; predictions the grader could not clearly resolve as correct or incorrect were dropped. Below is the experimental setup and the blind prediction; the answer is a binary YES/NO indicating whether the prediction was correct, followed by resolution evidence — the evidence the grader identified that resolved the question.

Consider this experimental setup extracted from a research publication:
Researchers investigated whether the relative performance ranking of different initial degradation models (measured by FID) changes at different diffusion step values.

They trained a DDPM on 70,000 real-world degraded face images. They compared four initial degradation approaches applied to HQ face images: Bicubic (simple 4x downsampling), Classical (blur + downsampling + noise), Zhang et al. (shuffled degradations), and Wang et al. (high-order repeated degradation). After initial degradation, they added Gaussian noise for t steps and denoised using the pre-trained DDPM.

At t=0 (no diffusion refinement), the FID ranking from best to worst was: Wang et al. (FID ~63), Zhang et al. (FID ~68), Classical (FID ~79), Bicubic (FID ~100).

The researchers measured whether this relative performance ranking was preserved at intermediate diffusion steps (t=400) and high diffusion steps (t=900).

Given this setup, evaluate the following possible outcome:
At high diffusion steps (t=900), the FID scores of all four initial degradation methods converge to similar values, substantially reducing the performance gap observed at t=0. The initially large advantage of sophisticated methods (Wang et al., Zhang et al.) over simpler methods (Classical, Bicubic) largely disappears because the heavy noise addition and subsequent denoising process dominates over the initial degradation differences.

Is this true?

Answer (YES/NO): YES